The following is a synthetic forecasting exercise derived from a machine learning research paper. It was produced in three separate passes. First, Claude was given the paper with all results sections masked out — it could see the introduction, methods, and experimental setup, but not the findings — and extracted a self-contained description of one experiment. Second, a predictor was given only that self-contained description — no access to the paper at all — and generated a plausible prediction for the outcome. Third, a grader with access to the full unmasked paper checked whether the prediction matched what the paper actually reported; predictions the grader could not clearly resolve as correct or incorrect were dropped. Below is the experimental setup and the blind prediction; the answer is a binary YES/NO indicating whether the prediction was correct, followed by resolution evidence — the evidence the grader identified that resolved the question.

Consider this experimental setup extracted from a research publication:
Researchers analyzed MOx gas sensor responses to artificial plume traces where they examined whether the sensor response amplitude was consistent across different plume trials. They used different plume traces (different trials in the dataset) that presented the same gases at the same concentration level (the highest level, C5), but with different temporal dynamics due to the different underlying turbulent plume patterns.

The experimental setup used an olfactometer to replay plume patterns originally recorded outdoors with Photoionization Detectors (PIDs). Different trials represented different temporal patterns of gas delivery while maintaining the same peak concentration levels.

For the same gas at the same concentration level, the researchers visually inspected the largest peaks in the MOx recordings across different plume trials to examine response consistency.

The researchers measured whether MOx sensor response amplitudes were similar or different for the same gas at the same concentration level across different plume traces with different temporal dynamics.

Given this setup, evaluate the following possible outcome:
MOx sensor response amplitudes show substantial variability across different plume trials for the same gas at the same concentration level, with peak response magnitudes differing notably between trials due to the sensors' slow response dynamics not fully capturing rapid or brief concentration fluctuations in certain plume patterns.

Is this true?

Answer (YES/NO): NO